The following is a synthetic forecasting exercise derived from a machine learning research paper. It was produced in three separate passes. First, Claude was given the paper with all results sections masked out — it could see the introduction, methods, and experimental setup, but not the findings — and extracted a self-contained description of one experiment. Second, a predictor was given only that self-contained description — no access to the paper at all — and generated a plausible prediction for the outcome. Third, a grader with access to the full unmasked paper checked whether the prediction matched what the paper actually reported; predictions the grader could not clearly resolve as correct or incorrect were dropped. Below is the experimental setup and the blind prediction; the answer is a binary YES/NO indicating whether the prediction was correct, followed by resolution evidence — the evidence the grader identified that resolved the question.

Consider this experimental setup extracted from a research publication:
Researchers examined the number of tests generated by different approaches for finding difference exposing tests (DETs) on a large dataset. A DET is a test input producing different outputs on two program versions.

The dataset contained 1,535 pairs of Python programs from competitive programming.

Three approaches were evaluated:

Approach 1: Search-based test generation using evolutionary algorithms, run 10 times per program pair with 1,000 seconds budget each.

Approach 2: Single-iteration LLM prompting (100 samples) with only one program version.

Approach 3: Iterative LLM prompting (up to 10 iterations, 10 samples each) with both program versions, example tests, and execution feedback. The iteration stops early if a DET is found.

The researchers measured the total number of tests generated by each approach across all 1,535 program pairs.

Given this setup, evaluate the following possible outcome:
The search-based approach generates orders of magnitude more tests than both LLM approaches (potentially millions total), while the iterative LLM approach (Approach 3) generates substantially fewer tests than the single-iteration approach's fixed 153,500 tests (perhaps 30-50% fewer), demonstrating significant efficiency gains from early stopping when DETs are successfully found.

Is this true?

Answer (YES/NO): NO